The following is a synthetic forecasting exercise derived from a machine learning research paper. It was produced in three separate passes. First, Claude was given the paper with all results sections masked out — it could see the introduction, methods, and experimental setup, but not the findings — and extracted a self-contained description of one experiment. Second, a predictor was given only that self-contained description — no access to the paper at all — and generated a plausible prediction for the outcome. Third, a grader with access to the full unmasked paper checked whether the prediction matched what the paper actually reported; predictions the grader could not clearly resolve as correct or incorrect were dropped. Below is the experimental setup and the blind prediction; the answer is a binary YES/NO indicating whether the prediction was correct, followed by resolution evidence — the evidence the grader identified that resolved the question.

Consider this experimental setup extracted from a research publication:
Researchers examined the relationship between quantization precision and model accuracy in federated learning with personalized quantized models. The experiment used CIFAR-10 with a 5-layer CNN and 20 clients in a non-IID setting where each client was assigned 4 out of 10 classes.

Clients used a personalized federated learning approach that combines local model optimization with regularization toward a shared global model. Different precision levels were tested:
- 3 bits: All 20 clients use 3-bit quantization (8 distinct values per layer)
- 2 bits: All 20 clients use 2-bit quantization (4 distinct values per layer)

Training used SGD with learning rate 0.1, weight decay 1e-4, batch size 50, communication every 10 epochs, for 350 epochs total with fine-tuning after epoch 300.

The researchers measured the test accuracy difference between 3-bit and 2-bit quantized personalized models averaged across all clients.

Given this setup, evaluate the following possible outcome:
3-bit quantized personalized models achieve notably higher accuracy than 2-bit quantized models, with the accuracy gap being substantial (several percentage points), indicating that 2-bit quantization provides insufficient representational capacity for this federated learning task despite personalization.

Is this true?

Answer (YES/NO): NO